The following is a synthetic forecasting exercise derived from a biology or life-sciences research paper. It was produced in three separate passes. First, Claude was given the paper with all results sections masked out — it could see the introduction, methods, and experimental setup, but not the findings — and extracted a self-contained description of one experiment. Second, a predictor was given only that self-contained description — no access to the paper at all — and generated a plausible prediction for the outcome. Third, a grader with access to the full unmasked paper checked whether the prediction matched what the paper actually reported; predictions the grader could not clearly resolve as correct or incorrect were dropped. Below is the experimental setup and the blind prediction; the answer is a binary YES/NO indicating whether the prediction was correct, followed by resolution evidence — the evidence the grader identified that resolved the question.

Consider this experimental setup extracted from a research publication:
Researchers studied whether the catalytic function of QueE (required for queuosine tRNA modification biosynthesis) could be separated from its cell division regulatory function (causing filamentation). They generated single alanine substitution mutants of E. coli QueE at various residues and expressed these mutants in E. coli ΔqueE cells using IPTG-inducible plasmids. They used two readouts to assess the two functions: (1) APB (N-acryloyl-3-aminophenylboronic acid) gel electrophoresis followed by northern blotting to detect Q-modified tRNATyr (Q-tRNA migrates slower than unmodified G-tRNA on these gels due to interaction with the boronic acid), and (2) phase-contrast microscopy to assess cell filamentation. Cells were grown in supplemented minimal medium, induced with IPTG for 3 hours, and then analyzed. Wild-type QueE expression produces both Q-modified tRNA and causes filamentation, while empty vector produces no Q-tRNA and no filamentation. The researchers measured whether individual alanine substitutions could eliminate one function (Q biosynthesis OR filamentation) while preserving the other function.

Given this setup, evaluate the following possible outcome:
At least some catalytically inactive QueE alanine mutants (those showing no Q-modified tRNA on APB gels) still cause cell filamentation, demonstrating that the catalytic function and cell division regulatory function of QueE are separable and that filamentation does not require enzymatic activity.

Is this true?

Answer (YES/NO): YES